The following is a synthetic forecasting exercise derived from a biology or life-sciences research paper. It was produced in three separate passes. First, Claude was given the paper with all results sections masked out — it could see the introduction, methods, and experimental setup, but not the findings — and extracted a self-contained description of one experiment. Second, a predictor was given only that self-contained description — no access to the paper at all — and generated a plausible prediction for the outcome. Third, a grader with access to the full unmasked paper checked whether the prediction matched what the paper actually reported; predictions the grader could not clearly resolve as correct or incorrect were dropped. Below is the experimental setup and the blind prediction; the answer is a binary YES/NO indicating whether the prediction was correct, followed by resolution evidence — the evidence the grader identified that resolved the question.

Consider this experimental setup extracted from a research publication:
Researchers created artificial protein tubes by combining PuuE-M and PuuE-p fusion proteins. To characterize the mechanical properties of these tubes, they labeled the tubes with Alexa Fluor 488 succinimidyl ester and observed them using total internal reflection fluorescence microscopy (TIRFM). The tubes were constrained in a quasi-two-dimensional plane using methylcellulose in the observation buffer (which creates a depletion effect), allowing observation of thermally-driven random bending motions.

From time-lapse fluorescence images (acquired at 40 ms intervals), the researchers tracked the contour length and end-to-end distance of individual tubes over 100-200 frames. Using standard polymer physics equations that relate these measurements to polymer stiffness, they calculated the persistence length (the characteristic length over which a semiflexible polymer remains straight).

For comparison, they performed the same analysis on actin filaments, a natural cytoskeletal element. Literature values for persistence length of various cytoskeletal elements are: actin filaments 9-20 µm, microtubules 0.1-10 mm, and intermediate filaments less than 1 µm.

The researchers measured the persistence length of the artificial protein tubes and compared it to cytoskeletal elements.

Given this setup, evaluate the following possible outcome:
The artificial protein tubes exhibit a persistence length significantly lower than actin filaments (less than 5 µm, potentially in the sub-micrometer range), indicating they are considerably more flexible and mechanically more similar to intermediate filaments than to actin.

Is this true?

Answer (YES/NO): NO